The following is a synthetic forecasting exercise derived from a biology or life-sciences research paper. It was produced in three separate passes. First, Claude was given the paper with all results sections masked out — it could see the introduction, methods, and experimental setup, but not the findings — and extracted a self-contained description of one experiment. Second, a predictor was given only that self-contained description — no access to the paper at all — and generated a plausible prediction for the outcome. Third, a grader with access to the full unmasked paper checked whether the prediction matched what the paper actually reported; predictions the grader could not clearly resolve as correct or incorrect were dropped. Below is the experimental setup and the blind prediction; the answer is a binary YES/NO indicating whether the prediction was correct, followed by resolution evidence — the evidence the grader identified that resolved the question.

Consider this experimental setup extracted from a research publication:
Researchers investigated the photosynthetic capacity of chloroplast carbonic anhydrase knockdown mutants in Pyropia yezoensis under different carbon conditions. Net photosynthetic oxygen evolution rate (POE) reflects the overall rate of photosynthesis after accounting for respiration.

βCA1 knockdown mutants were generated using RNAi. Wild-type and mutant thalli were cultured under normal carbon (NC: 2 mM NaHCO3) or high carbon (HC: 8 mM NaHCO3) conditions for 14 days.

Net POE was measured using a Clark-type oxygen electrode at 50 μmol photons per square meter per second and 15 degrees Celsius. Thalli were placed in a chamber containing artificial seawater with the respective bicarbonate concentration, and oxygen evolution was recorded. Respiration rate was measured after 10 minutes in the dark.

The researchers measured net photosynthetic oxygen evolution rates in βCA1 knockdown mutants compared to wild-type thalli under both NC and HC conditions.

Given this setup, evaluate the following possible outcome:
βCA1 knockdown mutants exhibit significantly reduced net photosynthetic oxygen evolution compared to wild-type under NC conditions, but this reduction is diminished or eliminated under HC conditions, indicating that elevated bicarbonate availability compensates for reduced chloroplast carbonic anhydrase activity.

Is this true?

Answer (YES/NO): NO